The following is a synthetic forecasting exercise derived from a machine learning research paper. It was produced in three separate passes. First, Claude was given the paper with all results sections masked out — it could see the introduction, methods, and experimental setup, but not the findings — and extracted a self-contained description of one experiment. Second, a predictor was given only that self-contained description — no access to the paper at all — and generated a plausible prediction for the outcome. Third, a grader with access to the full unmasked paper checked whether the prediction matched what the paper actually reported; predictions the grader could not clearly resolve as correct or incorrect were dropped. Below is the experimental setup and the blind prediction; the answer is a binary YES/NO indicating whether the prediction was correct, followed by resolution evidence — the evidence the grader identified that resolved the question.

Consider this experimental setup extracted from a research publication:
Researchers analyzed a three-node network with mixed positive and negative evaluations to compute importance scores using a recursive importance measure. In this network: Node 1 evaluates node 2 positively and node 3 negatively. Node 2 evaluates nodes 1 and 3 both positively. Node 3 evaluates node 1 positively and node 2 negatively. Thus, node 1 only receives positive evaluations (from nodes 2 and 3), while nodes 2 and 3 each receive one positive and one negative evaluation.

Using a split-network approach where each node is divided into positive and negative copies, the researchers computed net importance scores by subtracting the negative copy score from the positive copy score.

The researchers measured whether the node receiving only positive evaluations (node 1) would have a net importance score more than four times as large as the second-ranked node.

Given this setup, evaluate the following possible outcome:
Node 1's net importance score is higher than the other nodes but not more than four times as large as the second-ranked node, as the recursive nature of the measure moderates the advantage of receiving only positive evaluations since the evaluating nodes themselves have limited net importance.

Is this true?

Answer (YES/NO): NO